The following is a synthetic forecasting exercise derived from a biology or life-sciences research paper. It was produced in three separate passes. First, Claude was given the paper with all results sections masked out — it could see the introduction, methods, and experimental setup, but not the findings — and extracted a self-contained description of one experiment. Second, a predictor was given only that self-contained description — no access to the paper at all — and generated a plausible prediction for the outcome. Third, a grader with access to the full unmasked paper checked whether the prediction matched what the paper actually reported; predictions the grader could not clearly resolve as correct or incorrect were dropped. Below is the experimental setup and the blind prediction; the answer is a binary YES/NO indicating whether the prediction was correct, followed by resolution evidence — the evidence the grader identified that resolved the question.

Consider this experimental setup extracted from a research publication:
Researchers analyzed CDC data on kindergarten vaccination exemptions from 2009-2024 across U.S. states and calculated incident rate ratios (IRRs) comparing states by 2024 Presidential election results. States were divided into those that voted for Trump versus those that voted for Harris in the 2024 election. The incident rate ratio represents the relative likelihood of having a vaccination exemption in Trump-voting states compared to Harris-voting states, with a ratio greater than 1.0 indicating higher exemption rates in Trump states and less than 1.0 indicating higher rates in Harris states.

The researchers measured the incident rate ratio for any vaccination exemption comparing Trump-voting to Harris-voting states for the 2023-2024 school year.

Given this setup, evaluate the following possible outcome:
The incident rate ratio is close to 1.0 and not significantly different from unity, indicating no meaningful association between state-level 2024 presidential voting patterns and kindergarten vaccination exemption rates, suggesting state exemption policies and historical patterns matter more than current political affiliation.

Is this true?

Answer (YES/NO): NO